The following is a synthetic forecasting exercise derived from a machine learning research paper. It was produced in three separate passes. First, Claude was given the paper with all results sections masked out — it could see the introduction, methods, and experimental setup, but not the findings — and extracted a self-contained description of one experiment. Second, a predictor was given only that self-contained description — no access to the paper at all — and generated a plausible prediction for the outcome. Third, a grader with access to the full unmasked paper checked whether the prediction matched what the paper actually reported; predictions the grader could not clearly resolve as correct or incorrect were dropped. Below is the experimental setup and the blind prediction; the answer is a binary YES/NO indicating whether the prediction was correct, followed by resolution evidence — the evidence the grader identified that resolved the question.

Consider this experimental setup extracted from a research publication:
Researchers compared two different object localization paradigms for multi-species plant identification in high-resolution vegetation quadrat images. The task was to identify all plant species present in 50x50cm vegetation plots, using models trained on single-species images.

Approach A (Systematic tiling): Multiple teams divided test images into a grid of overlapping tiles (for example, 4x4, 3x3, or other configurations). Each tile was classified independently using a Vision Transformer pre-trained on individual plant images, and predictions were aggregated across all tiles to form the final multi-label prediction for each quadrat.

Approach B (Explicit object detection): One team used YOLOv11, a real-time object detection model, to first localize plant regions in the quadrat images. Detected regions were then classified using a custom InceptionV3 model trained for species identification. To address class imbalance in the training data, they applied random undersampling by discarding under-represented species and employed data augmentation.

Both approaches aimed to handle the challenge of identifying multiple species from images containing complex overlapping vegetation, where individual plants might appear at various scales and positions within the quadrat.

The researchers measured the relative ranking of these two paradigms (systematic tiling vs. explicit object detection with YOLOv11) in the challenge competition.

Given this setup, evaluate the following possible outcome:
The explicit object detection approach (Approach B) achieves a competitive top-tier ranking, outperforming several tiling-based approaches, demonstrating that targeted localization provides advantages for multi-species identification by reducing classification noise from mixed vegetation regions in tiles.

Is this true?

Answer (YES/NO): NO